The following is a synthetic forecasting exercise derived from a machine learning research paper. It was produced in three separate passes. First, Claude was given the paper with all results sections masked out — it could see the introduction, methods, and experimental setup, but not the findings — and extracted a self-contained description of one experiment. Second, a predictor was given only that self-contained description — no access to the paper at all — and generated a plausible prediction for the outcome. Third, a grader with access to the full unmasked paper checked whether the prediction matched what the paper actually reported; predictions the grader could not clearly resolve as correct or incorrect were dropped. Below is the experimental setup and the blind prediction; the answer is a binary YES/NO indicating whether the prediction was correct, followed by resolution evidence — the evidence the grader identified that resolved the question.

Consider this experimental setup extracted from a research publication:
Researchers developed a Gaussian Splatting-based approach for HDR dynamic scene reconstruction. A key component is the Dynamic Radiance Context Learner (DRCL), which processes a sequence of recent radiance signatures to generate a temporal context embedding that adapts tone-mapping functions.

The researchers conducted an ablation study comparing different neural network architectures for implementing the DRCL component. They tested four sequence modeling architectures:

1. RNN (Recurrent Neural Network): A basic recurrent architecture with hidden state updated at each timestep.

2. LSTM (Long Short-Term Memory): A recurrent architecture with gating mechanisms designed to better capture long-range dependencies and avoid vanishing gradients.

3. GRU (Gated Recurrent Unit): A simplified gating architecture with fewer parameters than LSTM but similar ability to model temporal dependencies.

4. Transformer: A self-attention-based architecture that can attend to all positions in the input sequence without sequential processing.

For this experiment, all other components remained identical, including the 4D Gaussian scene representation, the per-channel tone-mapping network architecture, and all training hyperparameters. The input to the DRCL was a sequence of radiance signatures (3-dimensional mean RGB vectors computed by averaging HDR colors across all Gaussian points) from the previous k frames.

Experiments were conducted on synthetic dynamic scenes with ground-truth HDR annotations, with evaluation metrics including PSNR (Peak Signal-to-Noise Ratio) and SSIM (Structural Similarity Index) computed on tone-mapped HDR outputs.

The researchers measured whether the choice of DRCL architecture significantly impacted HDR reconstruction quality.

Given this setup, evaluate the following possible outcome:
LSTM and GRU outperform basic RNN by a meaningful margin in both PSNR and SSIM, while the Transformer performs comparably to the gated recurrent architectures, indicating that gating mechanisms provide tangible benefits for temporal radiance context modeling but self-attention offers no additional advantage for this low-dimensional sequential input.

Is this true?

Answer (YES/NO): NO